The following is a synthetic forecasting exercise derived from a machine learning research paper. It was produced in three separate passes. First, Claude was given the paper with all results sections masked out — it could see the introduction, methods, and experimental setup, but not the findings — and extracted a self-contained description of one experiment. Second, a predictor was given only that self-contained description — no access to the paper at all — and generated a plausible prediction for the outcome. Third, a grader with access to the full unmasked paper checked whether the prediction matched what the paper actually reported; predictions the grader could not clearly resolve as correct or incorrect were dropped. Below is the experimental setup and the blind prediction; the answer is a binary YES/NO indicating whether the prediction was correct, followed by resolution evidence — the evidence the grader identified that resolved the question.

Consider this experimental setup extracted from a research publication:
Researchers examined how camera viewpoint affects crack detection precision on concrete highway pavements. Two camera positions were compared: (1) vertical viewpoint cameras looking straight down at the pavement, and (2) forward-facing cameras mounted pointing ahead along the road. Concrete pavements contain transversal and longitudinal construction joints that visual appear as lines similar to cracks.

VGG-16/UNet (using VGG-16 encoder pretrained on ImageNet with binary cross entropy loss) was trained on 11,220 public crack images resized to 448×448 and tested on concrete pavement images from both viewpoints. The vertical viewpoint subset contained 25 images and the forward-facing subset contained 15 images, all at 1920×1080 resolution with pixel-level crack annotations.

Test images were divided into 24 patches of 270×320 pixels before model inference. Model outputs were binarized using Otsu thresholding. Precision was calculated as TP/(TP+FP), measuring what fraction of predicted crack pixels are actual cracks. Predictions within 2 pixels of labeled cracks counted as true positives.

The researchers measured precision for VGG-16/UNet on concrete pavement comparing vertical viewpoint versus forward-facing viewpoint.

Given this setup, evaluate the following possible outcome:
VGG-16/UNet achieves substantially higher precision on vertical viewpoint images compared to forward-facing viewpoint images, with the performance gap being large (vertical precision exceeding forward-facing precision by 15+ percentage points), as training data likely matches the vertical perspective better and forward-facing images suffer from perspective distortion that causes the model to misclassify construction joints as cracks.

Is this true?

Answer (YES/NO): YES